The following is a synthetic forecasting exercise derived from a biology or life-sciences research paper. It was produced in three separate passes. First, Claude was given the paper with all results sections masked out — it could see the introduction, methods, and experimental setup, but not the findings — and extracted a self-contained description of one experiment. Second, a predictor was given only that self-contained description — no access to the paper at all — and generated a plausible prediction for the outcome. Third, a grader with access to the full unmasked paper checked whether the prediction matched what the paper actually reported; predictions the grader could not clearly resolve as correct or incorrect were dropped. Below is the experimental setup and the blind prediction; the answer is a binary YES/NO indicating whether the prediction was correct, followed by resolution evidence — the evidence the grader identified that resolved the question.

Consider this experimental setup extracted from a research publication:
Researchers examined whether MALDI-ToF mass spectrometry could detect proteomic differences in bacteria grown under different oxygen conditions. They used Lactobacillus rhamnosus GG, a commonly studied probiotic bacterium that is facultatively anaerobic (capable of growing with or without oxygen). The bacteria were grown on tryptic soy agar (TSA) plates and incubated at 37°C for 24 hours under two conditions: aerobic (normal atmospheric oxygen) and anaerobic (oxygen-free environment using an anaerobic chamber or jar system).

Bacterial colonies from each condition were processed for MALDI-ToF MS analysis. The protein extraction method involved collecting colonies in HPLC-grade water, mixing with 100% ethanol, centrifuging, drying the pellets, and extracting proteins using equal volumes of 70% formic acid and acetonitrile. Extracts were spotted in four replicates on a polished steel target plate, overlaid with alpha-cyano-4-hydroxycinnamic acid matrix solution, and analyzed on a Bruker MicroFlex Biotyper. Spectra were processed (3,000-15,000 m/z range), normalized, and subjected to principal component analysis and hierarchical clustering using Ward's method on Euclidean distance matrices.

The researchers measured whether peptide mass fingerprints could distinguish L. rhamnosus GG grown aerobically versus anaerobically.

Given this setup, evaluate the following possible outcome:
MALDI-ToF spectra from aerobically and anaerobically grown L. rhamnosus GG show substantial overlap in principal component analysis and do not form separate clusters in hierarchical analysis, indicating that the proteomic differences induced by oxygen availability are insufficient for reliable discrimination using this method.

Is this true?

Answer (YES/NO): NO